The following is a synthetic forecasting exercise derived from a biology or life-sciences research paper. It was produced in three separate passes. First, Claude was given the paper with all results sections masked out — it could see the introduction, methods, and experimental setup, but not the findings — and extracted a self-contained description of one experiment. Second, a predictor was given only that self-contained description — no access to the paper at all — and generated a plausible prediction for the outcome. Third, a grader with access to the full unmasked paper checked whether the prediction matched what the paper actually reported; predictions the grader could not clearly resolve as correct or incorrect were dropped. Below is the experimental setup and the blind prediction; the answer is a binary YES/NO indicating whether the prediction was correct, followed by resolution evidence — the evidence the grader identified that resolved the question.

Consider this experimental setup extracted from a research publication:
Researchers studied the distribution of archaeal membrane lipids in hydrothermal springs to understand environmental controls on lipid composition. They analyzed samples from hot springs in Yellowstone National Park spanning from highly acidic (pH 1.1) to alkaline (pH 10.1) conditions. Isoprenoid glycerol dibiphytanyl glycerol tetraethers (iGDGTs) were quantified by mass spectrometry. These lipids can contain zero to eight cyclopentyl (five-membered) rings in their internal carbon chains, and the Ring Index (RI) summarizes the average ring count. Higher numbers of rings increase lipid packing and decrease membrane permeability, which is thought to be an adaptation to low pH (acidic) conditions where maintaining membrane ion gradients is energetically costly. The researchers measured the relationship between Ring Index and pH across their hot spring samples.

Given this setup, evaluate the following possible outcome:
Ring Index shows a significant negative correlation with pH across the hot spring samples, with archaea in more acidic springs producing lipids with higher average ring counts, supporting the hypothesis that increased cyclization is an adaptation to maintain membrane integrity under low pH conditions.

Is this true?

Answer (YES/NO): YES